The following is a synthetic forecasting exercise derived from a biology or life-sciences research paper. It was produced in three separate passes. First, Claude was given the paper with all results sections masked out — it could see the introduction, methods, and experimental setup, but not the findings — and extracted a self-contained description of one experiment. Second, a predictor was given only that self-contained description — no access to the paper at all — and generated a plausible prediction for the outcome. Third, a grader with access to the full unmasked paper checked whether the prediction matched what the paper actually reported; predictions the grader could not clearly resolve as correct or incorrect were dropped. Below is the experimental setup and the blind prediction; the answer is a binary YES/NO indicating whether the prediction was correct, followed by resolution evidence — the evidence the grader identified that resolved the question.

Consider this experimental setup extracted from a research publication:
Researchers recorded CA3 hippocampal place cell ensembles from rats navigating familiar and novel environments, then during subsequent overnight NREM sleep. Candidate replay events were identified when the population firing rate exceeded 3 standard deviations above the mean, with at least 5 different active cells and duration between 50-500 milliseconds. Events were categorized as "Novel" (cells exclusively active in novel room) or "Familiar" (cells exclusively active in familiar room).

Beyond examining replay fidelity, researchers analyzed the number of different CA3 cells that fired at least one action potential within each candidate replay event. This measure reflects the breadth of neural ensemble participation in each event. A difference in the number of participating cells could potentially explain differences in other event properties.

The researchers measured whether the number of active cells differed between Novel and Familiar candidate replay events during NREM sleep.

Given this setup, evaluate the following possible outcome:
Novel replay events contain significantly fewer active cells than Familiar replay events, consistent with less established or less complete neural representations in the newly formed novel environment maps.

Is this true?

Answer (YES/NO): NO